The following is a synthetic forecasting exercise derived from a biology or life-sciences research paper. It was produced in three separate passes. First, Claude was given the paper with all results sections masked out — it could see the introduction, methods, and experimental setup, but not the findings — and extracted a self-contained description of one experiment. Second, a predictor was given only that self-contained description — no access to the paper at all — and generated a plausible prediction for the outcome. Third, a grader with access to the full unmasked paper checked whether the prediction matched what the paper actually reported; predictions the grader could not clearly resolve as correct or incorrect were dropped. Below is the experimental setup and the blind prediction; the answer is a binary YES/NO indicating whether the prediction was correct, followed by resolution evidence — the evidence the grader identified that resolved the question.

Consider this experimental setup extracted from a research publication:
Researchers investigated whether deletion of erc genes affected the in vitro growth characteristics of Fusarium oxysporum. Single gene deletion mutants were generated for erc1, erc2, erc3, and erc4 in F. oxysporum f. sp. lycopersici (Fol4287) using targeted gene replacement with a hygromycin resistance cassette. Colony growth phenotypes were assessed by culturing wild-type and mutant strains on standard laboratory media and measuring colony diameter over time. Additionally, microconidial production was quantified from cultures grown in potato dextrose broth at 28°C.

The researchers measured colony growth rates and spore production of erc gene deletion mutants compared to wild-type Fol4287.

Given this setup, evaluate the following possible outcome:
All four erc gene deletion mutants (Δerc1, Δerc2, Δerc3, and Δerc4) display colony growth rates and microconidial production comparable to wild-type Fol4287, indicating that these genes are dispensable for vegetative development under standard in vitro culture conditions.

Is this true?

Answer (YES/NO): YES